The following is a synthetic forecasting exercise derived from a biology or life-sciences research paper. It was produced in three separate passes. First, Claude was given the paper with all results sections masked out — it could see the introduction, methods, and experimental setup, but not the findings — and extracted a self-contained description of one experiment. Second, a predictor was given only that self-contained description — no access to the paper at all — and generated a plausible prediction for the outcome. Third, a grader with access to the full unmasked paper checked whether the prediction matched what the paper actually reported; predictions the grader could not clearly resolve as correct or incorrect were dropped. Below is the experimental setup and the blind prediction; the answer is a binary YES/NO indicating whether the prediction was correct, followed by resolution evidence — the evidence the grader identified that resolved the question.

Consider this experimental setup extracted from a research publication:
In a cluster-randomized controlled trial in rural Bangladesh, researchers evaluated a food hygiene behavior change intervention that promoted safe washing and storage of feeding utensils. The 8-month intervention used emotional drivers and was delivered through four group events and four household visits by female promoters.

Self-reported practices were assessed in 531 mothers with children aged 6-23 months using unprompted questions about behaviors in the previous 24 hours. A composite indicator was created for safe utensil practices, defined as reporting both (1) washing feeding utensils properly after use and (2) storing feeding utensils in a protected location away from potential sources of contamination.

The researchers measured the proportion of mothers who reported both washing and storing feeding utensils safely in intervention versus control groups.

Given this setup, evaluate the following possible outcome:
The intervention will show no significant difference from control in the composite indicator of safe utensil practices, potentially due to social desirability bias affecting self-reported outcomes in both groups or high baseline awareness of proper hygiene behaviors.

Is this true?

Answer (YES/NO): NO